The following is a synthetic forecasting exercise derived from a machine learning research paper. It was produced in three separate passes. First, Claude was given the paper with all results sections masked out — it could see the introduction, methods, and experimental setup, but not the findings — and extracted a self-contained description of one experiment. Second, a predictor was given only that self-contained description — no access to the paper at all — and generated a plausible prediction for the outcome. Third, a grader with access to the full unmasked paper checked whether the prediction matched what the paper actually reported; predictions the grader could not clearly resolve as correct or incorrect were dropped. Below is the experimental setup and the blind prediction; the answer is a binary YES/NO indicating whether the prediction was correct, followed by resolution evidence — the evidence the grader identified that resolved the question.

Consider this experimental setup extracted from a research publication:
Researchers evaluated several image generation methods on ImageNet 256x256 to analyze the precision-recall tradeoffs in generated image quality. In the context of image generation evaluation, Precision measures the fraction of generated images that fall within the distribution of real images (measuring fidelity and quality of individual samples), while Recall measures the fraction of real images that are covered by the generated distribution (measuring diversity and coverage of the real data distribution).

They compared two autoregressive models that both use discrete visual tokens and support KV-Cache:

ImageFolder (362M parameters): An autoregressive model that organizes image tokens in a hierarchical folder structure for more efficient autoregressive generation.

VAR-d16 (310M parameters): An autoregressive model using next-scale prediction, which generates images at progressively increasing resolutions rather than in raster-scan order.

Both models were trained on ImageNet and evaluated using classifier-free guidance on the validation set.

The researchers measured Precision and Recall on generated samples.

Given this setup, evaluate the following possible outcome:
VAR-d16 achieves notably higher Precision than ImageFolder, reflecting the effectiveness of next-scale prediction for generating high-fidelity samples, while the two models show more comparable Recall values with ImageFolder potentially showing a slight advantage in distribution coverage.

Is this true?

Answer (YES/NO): NO